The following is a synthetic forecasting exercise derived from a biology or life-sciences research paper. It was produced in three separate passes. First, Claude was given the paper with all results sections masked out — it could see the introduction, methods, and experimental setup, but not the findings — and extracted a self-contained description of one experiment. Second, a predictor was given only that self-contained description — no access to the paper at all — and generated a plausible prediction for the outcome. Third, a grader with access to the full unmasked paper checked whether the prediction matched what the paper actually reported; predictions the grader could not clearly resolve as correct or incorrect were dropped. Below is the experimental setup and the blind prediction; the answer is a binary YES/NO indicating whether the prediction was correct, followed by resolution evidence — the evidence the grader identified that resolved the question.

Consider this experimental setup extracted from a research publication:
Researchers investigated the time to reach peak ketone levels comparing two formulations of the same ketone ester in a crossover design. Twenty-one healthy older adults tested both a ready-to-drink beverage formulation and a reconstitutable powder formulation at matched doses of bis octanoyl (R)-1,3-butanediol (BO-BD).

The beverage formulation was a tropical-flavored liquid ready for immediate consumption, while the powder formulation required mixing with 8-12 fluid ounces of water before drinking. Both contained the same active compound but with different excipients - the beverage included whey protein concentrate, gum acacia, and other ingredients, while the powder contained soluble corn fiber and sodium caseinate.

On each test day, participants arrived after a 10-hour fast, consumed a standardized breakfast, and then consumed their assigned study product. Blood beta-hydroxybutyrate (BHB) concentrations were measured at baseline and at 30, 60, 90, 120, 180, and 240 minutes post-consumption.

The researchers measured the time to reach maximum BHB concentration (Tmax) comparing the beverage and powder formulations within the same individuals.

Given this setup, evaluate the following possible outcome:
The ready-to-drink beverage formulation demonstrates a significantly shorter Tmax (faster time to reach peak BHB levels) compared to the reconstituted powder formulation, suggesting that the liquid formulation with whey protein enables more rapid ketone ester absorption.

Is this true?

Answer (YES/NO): NO